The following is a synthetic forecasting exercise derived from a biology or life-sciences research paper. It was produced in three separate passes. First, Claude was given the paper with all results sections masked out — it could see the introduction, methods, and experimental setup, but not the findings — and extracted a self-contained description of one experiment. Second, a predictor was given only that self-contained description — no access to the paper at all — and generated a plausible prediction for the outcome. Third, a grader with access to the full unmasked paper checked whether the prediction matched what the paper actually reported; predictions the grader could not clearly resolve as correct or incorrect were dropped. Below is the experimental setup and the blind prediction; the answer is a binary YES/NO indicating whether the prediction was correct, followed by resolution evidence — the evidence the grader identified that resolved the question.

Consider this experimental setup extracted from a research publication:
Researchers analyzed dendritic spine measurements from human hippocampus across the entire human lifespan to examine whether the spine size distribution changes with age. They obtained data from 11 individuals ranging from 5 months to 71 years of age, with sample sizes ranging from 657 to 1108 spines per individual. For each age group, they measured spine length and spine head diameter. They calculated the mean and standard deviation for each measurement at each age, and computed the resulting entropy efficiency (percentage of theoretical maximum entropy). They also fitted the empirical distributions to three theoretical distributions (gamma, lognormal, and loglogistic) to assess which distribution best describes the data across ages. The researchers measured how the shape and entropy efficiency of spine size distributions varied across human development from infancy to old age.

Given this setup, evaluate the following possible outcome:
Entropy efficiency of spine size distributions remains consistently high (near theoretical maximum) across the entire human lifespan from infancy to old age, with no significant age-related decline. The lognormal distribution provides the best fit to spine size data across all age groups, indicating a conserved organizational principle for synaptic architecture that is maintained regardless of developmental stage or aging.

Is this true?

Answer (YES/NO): NO